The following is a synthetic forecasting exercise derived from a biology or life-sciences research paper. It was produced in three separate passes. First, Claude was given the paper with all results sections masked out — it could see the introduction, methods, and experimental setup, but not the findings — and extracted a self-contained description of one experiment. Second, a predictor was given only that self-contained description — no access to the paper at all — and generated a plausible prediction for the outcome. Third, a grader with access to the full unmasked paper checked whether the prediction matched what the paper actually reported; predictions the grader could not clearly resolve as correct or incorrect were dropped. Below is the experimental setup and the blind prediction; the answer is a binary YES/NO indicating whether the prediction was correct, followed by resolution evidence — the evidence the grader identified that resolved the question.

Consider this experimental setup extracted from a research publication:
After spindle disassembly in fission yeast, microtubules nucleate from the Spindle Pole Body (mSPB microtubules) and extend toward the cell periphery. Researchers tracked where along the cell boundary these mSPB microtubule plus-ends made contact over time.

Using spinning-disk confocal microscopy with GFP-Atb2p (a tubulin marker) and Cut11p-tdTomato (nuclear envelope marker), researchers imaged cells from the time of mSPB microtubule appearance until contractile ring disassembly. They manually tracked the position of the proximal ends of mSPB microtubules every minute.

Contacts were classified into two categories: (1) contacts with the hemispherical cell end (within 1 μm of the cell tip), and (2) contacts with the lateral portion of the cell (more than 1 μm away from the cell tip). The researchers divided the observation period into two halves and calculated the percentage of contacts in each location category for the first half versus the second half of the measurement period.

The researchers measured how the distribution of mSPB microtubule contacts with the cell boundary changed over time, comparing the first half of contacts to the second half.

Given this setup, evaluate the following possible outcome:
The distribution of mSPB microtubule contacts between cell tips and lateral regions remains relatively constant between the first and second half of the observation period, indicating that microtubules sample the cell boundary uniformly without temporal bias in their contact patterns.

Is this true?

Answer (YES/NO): NO